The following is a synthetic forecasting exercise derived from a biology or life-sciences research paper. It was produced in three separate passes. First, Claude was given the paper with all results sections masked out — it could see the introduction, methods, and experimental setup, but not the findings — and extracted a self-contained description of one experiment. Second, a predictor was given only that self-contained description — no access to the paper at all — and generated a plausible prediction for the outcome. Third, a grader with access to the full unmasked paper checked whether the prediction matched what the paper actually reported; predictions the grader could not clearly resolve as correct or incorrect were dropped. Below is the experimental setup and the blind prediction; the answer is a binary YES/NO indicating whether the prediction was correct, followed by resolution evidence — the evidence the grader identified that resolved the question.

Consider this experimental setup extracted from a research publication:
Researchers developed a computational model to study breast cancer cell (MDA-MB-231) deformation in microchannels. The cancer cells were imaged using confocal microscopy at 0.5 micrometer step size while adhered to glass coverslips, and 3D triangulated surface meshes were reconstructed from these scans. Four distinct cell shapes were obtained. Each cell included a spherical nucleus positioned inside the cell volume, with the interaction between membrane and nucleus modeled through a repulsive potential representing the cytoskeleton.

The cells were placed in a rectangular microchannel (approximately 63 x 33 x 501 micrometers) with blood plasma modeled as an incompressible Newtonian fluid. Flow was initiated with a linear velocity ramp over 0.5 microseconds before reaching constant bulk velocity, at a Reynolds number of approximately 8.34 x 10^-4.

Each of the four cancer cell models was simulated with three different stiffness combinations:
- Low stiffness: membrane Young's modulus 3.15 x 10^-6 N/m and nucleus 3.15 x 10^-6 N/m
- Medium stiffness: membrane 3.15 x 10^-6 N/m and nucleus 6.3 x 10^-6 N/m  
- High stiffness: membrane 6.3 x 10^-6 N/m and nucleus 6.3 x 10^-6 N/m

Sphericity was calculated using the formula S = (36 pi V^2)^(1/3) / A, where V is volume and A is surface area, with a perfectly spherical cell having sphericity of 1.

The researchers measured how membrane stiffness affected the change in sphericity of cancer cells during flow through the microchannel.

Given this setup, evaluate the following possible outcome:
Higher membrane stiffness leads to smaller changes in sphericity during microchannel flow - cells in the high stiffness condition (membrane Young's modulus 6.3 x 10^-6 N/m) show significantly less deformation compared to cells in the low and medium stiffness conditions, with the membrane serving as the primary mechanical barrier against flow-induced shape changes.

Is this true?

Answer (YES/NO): YES